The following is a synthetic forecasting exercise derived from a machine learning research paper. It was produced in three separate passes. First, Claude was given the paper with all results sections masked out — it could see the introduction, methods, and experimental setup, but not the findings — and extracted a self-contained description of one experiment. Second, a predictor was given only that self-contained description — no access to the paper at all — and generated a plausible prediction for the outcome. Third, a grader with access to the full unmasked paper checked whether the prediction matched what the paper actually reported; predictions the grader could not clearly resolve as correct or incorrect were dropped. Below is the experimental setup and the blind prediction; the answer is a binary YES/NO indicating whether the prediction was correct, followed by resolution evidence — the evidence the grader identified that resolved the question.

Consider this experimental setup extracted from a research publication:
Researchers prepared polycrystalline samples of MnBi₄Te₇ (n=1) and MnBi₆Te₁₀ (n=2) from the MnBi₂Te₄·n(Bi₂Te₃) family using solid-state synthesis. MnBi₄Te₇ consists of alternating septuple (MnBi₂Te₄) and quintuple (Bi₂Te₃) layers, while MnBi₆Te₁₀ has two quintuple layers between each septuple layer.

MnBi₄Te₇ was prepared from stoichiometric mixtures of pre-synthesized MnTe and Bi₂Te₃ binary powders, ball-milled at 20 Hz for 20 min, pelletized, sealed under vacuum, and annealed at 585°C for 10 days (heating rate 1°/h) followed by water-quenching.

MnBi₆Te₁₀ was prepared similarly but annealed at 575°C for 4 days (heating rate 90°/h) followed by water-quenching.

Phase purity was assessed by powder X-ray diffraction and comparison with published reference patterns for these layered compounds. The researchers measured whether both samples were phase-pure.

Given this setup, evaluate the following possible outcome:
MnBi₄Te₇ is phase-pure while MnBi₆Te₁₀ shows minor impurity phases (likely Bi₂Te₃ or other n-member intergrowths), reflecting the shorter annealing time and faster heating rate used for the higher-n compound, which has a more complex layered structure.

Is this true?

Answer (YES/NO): NO